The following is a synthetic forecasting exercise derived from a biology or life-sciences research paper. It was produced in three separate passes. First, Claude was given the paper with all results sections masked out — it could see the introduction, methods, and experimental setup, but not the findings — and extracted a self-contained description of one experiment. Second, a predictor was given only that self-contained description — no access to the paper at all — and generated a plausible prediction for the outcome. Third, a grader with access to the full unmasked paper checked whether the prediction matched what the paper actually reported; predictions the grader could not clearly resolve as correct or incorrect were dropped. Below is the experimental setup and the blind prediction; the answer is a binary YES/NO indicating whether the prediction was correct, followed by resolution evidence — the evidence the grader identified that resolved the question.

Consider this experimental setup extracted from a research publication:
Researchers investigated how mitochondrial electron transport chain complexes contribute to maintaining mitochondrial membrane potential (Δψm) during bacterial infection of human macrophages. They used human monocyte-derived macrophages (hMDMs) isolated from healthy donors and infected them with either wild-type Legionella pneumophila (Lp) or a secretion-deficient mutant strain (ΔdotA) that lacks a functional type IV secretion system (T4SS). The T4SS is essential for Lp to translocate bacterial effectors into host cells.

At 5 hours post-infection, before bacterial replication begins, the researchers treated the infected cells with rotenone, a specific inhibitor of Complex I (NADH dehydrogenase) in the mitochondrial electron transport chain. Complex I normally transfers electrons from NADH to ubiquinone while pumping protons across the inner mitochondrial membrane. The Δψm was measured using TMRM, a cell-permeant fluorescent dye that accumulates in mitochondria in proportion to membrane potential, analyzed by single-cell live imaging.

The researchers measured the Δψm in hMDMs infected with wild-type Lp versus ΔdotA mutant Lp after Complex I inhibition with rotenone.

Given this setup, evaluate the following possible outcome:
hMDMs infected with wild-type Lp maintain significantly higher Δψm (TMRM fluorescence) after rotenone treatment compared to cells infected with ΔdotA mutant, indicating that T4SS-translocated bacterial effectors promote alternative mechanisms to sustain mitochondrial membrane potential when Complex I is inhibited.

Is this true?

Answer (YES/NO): NO